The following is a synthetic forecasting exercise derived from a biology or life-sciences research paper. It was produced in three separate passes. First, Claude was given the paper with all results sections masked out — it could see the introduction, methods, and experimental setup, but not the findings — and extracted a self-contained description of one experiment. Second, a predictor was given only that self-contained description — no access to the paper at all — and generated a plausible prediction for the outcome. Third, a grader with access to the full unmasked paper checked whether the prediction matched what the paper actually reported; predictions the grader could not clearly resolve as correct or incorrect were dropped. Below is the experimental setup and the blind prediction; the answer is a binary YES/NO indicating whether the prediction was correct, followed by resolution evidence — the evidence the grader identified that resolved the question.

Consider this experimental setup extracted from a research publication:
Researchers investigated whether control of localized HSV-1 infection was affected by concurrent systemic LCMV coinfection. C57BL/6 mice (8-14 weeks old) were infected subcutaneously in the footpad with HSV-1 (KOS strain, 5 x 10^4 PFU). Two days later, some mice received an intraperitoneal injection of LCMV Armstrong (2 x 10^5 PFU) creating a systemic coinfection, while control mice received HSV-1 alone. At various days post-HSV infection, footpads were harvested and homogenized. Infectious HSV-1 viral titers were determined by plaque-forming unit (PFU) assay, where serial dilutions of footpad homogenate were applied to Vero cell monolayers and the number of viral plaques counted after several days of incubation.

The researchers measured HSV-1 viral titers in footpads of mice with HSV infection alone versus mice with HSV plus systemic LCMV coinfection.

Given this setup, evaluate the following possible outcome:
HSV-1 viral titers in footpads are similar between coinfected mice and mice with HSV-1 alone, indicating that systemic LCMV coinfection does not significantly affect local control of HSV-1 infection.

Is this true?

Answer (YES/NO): YES